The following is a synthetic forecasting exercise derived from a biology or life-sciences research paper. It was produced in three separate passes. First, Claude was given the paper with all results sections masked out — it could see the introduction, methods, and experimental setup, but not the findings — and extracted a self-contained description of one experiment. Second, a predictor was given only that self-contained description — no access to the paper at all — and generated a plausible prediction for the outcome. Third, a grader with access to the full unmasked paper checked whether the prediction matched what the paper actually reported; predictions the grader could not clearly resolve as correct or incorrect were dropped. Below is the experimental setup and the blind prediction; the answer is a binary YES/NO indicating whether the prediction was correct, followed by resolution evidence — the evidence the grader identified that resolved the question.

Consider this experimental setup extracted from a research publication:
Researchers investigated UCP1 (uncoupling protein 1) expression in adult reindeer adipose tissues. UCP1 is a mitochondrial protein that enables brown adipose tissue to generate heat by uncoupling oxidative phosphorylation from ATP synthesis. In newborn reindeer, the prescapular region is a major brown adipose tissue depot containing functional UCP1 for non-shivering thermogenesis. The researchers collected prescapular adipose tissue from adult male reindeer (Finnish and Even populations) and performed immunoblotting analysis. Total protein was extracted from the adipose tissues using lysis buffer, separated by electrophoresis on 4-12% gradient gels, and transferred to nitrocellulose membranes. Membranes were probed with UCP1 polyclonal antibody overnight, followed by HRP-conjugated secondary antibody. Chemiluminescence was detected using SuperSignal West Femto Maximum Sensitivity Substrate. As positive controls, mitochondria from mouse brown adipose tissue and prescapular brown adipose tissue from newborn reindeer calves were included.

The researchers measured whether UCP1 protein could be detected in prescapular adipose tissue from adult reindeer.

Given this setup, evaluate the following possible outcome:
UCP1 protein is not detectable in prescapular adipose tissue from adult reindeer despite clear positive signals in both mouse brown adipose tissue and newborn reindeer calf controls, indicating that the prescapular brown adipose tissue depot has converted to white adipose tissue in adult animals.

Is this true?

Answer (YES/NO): NO